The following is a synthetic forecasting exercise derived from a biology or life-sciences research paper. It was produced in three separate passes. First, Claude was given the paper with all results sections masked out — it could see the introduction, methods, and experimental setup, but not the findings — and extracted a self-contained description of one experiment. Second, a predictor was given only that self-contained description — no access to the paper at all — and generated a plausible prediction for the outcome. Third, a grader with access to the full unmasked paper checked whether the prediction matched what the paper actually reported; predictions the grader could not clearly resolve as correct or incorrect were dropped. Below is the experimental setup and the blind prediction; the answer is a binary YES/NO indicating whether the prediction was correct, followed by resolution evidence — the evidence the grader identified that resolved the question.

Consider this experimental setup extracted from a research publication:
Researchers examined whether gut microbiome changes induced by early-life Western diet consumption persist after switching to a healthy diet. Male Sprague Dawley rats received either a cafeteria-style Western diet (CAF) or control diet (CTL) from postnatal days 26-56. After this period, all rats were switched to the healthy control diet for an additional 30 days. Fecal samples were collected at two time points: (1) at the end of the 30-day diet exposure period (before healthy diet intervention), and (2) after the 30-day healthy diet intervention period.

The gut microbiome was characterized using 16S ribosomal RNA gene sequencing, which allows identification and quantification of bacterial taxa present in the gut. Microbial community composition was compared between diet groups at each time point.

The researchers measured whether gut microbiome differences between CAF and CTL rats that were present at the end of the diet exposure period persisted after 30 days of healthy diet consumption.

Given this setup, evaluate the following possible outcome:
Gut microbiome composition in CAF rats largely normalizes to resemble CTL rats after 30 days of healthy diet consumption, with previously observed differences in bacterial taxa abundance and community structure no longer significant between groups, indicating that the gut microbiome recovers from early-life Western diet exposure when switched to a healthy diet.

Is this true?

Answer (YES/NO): YES